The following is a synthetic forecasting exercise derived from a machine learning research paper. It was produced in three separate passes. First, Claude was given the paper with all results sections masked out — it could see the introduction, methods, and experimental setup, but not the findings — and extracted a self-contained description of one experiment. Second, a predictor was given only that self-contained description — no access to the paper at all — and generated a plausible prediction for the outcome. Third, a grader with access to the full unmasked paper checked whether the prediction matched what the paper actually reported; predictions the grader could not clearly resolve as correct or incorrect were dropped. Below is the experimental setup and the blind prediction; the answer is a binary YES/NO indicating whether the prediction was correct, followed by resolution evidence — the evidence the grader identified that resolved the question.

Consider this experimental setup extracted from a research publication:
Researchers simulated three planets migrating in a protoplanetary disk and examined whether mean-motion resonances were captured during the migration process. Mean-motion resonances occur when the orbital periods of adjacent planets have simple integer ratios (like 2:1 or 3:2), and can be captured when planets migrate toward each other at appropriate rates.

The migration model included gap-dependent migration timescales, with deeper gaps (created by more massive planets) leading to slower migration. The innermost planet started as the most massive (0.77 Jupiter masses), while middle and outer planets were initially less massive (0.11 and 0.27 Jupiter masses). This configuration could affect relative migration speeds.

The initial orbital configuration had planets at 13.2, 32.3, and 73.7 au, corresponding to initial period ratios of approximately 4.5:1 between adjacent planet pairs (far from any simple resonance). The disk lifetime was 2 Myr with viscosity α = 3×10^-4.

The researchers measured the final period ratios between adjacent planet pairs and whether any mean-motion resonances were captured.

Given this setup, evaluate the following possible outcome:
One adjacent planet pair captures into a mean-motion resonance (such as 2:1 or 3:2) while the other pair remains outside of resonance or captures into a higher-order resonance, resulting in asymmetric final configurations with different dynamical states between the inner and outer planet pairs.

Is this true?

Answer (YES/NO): NO